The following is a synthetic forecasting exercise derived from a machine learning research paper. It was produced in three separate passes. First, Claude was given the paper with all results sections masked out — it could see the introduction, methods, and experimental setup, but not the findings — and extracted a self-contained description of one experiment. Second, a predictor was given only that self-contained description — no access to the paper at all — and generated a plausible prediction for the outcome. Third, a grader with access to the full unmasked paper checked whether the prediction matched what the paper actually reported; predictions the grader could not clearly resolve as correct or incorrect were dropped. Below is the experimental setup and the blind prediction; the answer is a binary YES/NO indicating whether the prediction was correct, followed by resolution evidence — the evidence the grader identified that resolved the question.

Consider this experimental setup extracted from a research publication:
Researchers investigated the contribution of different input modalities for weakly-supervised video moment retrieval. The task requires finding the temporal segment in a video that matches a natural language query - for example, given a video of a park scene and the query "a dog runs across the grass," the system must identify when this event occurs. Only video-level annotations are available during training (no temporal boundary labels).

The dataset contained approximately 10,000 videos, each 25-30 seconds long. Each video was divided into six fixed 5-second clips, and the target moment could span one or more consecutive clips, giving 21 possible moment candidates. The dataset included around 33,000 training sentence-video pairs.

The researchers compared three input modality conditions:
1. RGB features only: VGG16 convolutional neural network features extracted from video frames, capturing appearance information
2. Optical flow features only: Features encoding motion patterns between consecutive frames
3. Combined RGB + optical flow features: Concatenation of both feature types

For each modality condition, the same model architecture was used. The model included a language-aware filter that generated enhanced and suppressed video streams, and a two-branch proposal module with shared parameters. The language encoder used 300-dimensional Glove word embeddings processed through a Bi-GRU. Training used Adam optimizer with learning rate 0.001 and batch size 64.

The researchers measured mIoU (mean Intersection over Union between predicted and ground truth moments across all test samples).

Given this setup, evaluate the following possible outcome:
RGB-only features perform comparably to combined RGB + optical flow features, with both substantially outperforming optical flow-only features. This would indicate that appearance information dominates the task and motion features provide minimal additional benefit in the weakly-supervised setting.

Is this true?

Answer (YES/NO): NO